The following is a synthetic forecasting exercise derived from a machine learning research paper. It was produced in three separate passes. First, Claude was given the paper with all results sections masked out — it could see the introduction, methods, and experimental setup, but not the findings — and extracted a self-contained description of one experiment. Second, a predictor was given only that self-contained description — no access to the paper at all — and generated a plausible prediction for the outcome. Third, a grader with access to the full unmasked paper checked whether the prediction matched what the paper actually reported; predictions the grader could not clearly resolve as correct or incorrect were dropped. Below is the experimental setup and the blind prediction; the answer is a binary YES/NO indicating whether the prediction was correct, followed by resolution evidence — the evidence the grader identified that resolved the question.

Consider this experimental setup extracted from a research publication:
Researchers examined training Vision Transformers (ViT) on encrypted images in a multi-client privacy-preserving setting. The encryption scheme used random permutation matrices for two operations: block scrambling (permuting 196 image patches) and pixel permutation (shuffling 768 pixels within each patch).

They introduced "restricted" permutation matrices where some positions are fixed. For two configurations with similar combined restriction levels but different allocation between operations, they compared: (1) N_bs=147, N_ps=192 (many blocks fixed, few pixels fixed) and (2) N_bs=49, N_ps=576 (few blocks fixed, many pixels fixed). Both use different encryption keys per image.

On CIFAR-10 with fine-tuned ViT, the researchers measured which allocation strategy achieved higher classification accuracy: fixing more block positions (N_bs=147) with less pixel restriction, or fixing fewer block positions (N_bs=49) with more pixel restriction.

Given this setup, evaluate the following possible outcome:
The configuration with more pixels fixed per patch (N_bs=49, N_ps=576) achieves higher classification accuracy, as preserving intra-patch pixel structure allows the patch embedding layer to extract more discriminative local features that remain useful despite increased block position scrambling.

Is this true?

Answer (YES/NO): YES